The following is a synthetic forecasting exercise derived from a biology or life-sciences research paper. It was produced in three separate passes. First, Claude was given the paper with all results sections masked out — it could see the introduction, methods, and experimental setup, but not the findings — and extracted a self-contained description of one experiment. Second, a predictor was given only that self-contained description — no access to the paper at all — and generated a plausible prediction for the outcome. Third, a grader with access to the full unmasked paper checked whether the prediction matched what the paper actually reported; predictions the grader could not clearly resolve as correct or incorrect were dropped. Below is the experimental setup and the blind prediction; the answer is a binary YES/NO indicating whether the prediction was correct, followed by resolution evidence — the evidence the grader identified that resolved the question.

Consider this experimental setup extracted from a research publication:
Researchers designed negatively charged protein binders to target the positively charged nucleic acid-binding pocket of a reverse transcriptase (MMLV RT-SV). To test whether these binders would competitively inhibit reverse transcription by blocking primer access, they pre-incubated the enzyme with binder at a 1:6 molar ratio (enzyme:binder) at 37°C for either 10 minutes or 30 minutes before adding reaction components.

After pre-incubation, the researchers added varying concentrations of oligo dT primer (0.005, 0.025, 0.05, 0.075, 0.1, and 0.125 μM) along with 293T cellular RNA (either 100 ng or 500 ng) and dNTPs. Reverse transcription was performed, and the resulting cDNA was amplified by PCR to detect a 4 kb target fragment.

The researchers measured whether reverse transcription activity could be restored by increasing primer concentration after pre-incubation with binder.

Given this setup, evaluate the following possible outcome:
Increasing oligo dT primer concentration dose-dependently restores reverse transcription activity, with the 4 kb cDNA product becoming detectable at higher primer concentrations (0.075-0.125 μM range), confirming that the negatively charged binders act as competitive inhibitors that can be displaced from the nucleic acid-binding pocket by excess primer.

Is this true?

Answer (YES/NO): NO